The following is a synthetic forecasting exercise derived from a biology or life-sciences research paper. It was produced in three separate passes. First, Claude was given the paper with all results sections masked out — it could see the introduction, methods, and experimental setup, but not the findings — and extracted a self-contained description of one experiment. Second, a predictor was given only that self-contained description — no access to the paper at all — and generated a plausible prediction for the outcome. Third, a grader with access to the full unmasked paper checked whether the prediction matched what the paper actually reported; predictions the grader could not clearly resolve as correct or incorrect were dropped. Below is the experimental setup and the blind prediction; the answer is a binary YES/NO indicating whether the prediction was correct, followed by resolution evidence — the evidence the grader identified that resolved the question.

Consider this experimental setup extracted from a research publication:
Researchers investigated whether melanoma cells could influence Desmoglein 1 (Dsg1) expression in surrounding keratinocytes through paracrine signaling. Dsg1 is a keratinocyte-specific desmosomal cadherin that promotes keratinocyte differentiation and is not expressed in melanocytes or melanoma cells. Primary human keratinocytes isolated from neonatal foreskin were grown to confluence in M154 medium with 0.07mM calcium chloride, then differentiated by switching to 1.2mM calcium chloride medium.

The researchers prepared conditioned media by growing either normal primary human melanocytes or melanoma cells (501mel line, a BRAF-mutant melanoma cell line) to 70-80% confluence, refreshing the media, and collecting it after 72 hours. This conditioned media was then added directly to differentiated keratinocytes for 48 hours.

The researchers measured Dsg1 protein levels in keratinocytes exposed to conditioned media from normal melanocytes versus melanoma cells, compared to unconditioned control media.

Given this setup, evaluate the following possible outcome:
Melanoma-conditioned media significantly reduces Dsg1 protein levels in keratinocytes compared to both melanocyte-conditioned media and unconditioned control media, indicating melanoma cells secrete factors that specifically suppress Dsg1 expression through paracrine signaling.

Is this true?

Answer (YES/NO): YES